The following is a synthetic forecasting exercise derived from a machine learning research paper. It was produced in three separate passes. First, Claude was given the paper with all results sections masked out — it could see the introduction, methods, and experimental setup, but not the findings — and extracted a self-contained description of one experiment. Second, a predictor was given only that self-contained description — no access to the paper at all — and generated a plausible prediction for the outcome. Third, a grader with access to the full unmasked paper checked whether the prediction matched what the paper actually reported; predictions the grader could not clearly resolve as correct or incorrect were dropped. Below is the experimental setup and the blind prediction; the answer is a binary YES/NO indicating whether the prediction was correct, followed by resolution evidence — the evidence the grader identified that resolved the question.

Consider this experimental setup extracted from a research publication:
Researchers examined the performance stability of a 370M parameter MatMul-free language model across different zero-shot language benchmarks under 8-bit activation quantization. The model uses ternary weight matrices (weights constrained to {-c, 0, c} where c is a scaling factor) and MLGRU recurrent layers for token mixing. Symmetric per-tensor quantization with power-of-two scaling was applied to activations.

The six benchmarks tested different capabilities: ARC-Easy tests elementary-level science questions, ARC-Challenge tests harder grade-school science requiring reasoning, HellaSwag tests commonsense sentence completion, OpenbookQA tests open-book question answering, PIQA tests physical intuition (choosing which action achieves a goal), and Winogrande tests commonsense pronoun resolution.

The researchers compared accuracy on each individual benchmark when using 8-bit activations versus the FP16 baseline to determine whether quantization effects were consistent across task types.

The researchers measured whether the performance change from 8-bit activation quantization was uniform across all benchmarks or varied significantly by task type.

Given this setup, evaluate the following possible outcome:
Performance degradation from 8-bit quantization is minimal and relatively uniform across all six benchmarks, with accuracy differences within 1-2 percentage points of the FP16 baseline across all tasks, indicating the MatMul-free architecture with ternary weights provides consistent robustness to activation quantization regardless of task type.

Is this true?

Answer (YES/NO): NO